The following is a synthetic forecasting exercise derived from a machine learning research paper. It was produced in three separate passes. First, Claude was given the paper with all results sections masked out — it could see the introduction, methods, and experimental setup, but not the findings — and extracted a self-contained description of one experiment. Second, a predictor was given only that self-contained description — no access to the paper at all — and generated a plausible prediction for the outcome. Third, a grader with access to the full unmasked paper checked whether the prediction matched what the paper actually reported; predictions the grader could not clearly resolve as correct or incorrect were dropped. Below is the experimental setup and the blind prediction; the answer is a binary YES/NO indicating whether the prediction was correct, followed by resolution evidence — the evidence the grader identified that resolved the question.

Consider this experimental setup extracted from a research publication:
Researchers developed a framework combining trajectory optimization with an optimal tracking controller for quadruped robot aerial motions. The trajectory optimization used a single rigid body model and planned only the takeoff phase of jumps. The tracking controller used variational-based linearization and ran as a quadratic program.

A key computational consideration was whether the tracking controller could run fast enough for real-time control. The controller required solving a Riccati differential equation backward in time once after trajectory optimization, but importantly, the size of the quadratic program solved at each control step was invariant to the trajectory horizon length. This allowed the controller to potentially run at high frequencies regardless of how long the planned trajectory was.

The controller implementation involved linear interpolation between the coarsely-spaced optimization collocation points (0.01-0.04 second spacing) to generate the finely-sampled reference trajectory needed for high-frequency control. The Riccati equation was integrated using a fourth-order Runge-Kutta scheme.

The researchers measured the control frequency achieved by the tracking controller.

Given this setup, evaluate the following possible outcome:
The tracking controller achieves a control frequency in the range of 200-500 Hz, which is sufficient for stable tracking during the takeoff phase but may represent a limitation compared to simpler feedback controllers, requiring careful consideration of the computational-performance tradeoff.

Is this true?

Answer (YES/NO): YES